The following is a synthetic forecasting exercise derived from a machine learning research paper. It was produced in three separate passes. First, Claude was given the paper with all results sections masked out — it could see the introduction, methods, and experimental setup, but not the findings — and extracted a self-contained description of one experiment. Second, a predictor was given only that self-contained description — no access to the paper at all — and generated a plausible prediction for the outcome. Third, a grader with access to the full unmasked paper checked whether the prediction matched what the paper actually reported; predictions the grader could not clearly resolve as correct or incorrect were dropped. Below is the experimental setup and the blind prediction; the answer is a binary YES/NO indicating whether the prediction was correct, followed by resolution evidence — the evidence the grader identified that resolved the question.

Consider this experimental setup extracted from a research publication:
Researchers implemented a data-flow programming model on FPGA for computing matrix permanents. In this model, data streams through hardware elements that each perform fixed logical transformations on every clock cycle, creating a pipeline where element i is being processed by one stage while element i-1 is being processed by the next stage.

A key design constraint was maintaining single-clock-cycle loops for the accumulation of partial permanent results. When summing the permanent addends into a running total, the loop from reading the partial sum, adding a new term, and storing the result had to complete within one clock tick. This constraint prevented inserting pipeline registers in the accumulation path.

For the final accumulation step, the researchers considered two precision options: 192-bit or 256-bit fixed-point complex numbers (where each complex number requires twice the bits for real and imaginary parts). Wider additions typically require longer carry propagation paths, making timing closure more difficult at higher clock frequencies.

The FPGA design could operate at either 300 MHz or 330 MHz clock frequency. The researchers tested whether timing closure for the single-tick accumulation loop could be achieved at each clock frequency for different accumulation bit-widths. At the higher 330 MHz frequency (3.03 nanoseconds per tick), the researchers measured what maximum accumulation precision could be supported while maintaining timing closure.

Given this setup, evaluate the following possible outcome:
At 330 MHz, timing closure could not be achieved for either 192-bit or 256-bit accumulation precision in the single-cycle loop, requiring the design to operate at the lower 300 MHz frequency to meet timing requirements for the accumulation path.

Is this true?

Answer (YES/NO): NO